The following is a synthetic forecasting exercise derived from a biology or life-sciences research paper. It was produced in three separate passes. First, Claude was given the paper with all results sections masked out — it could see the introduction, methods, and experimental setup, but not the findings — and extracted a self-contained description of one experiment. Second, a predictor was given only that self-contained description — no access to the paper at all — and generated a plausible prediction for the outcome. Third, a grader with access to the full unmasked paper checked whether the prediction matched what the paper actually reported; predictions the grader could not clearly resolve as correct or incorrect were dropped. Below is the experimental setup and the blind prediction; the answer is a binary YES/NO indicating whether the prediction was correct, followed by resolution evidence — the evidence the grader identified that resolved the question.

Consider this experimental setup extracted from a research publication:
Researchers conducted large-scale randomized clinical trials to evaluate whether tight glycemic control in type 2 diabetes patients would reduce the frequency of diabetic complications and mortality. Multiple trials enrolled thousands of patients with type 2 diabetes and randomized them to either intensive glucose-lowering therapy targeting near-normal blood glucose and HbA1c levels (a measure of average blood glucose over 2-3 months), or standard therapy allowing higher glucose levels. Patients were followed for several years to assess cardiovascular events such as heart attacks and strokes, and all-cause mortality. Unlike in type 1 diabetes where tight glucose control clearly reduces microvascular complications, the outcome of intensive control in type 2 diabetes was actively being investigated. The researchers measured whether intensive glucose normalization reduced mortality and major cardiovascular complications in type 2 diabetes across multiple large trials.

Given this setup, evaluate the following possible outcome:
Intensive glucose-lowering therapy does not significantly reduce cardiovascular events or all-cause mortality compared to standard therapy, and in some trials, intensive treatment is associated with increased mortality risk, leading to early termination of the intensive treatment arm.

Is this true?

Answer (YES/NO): YES